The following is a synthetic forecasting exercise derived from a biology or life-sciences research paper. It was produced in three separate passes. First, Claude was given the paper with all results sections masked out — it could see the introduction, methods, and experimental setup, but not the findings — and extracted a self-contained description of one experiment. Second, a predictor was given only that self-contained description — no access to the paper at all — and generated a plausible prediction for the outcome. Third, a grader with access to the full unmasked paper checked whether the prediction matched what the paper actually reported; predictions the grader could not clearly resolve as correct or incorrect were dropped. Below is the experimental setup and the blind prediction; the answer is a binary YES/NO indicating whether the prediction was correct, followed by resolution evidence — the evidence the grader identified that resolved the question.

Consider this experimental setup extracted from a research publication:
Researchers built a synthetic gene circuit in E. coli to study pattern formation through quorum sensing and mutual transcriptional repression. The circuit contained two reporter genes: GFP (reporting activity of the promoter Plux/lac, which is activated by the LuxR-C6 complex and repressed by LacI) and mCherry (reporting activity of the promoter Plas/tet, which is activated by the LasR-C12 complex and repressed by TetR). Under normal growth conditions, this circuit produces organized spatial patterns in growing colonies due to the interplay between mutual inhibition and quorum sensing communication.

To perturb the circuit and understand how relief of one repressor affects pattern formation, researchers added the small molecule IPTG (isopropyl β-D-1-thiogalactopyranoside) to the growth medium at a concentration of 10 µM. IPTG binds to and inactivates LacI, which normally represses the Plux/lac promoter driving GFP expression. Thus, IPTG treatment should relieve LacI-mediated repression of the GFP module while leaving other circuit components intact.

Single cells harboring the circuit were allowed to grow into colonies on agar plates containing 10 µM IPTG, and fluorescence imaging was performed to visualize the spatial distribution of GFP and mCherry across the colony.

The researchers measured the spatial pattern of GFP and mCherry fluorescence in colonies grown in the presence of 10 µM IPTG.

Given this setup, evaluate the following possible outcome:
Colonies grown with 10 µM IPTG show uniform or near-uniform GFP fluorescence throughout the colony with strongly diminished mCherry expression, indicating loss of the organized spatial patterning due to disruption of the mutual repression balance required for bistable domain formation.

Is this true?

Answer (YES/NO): NO